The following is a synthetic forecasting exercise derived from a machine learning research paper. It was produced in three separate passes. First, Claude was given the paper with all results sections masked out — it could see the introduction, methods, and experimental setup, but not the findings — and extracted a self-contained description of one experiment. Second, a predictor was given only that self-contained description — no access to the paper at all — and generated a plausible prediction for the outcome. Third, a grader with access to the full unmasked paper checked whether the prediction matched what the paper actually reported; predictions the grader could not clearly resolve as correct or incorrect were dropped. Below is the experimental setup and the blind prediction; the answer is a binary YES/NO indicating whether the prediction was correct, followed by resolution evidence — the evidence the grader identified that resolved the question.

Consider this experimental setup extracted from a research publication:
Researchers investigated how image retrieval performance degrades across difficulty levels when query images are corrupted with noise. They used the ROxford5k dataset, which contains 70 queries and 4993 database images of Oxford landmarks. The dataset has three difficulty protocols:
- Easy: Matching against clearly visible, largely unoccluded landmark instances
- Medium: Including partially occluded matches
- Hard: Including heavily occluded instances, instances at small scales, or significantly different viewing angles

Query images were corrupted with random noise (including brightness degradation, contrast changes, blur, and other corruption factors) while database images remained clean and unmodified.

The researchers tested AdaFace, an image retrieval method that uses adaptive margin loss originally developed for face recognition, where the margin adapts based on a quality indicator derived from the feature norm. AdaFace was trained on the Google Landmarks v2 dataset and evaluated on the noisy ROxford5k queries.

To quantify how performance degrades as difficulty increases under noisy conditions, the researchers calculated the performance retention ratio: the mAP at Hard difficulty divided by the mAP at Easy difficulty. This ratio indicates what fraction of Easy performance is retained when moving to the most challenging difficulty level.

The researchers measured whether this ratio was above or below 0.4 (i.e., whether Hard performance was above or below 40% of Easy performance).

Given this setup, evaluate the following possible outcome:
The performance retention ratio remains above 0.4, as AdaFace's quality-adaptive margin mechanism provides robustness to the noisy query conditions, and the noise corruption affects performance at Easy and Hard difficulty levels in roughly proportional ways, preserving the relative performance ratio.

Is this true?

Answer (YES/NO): NO